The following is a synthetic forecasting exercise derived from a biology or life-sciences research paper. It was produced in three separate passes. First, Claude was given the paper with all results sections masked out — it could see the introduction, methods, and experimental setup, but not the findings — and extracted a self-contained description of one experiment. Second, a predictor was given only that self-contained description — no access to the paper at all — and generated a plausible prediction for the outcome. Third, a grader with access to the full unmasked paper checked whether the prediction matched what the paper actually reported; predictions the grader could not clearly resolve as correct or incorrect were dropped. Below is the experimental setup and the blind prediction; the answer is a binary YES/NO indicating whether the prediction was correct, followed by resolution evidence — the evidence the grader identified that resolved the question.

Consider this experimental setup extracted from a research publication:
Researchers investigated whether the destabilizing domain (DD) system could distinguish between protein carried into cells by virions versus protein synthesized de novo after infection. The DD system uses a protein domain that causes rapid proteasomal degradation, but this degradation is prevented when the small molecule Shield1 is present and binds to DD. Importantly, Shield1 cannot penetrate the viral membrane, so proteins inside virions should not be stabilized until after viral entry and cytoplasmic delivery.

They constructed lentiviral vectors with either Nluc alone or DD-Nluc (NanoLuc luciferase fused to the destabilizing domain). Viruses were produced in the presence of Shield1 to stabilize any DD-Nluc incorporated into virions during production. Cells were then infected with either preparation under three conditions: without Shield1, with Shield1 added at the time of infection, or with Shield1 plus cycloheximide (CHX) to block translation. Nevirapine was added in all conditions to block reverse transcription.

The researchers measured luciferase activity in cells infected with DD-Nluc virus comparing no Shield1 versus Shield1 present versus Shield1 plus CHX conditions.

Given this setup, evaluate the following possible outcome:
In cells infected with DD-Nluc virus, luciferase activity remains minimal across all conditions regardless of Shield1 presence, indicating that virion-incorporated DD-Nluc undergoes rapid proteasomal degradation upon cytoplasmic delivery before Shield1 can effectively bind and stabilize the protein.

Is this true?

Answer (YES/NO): NO